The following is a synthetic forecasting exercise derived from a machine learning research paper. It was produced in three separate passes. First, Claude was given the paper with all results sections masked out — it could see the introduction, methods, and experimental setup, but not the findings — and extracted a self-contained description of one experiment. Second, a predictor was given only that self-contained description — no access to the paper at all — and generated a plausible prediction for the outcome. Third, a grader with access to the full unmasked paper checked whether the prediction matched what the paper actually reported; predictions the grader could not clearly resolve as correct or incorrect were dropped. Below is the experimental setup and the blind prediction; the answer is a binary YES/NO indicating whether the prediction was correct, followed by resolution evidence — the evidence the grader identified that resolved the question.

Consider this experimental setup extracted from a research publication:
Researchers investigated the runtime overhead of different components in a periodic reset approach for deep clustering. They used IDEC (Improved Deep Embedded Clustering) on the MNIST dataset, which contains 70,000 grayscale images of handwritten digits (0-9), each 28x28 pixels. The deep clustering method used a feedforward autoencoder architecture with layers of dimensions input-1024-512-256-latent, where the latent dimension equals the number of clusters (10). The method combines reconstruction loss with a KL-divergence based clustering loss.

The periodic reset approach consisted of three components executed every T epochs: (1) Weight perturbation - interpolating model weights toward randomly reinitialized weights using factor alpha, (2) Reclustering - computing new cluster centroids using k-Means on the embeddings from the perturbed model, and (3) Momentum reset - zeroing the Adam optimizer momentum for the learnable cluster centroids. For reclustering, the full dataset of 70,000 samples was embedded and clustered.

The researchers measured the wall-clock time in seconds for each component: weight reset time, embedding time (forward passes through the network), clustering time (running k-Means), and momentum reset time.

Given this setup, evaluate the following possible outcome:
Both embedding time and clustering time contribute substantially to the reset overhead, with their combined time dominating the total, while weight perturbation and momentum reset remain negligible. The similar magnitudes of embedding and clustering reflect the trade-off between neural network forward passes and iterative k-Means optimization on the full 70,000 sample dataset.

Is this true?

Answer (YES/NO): NO